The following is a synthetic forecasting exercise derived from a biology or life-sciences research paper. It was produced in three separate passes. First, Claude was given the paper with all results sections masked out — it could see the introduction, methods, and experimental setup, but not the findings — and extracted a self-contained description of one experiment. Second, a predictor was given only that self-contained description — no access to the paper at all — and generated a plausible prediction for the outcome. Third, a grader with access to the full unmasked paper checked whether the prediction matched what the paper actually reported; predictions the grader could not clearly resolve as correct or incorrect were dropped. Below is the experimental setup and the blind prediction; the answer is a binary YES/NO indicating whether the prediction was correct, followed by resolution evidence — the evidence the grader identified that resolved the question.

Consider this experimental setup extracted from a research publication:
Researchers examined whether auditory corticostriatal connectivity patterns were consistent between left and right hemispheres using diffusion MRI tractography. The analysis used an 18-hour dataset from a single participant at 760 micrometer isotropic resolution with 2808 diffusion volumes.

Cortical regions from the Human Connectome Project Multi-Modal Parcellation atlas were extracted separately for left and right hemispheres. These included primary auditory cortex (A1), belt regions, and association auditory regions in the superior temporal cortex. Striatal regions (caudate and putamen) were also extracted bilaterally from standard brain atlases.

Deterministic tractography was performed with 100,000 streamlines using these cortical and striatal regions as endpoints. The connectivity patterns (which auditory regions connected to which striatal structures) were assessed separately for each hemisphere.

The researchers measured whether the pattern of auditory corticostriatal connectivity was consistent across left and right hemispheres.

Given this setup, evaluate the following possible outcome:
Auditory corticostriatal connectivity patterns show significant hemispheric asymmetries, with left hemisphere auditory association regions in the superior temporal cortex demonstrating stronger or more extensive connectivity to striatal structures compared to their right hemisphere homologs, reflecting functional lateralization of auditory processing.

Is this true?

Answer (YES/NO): NO